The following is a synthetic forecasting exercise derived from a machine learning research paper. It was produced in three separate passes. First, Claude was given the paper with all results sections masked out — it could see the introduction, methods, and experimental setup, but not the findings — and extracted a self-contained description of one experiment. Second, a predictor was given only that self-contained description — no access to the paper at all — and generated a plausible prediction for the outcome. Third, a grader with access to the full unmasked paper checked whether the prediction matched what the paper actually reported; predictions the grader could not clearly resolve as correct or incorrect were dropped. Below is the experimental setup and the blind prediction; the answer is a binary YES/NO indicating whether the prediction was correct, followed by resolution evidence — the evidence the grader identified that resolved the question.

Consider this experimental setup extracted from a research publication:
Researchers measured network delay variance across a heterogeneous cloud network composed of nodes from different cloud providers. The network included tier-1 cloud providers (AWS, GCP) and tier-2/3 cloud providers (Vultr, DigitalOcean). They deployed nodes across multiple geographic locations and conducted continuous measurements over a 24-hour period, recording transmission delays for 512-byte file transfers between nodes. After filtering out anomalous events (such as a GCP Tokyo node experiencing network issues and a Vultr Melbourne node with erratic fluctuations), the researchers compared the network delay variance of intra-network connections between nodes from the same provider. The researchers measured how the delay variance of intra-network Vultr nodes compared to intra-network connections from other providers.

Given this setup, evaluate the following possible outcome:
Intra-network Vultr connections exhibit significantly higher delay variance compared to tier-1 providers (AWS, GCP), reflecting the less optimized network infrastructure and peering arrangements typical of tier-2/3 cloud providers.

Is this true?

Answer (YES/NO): YES